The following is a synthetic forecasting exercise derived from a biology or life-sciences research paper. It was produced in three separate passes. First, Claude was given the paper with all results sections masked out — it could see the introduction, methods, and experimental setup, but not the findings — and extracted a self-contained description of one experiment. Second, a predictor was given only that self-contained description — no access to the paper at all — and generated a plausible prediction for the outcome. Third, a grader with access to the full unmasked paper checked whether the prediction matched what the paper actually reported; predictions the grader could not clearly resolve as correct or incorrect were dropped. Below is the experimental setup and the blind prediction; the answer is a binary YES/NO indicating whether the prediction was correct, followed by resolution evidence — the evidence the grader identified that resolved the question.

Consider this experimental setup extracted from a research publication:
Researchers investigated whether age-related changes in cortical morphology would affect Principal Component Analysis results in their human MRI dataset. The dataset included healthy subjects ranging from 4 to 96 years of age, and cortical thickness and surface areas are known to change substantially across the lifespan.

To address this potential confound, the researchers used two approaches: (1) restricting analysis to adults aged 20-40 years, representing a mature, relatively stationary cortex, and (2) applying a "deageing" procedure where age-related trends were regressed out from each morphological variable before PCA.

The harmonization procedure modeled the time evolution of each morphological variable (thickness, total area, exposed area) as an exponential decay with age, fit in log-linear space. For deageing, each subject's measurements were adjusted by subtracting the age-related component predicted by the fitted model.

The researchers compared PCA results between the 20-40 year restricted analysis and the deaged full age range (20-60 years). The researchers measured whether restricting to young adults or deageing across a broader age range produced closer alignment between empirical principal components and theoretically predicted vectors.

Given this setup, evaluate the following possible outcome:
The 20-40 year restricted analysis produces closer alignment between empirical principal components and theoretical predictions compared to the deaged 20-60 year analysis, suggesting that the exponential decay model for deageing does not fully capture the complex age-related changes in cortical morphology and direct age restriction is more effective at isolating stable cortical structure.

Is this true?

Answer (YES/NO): NO